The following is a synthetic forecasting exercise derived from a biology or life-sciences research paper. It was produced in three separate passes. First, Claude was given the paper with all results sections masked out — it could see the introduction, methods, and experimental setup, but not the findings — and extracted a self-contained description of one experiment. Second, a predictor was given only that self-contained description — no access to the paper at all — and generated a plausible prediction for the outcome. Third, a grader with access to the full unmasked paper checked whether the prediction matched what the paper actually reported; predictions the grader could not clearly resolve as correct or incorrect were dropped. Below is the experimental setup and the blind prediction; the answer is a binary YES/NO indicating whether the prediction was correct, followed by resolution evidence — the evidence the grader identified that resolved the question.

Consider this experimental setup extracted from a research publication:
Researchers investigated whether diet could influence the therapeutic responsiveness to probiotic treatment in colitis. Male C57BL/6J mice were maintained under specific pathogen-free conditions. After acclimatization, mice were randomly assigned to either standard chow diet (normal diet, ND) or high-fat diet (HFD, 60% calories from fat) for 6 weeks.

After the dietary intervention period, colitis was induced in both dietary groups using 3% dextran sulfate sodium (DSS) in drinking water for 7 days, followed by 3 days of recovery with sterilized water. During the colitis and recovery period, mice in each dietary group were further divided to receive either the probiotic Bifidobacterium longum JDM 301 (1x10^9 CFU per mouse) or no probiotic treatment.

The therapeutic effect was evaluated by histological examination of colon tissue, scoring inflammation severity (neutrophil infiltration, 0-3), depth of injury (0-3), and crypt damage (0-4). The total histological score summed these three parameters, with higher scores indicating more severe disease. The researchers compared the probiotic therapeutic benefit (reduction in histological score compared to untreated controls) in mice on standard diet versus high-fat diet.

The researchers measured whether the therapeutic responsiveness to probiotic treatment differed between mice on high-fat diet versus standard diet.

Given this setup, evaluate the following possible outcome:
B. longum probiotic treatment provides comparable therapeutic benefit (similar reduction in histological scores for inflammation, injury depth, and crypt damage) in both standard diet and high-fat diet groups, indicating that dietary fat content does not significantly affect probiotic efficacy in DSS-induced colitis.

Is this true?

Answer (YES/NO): YES